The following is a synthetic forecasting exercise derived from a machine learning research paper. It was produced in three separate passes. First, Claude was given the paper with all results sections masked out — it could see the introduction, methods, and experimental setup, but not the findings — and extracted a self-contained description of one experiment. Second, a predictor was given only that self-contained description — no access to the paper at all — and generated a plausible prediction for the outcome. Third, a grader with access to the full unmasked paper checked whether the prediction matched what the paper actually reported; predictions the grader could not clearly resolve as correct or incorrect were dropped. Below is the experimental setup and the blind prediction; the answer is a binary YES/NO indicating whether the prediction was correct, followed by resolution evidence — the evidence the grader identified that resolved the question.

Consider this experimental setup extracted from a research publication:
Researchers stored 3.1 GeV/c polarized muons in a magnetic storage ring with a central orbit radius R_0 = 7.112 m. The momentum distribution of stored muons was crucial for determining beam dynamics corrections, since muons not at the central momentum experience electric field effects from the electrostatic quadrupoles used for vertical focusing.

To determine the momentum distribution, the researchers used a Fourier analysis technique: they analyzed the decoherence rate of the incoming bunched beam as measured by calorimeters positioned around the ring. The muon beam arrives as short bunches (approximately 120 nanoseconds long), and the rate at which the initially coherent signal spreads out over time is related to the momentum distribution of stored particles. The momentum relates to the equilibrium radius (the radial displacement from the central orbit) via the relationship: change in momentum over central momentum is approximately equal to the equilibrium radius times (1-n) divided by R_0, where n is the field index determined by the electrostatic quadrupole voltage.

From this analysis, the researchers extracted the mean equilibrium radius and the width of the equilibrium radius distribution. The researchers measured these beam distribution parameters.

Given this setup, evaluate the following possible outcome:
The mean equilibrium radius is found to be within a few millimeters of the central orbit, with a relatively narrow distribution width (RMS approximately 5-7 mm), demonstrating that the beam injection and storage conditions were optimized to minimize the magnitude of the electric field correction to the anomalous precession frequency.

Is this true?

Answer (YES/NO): NO